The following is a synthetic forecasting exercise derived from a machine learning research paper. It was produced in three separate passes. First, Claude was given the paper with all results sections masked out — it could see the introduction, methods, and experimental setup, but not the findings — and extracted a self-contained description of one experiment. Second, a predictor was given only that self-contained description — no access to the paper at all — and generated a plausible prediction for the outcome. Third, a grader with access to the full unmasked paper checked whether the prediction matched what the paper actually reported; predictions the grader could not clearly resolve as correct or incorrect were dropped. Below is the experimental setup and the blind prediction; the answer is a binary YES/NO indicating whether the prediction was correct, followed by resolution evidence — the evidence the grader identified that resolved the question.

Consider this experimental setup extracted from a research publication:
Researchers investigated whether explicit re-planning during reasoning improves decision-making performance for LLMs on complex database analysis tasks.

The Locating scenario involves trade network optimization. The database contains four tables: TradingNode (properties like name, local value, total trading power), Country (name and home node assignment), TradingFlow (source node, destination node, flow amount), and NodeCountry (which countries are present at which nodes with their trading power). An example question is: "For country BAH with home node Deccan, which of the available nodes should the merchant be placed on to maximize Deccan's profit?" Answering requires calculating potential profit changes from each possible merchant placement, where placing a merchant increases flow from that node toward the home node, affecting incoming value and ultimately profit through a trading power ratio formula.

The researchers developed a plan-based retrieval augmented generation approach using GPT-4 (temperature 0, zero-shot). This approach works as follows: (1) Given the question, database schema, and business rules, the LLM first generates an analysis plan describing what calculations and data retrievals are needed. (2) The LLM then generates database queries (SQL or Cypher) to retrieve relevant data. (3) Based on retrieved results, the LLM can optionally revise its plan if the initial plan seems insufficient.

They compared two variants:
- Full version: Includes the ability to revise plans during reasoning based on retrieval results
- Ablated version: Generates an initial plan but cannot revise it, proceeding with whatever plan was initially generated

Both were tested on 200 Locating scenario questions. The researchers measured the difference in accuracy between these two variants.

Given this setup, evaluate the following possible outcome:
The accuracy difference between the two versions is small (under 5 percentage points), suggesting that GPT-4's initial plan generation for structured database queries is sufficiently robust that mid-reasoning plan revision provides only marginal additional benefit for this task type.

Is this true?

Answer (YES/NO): NO